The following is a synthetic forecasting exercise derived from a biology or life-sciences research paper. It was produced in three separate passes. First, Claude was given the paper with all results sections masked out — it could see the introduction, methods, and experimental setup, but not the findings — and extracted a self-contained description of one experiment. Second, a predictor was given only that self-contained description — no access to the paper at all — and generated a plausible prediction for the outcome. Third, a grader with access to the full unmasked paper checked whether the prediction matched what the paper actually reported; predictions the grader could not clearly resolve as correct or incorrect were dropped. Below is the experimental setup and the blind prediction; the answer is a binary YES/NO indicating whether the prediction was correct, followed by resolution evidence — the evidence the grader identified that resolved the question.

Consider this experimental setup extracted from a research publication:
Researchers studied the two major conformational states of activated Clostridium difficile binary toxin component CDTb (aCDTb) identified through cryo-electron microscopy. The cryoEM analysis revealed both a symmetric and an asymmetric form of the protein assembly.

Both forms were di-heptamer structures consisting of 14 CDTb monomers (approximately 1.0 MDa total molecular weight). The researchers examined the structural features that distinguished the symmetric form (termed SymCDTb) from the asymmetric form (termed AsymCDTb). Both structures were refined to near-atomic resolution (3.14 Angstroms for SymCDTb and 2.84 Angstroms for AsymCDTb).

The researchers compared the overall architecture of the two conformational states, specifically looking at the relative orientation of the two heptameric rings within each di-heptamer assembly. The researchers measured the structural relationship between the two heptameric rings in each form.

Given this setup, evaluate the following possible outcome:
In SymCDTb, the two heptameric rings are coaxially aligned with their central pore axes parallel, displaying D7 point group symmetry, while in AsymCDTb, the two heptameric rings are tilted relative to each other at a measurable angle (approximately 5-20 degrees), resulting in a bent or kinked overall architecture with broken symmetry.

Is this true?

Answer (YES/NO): NO